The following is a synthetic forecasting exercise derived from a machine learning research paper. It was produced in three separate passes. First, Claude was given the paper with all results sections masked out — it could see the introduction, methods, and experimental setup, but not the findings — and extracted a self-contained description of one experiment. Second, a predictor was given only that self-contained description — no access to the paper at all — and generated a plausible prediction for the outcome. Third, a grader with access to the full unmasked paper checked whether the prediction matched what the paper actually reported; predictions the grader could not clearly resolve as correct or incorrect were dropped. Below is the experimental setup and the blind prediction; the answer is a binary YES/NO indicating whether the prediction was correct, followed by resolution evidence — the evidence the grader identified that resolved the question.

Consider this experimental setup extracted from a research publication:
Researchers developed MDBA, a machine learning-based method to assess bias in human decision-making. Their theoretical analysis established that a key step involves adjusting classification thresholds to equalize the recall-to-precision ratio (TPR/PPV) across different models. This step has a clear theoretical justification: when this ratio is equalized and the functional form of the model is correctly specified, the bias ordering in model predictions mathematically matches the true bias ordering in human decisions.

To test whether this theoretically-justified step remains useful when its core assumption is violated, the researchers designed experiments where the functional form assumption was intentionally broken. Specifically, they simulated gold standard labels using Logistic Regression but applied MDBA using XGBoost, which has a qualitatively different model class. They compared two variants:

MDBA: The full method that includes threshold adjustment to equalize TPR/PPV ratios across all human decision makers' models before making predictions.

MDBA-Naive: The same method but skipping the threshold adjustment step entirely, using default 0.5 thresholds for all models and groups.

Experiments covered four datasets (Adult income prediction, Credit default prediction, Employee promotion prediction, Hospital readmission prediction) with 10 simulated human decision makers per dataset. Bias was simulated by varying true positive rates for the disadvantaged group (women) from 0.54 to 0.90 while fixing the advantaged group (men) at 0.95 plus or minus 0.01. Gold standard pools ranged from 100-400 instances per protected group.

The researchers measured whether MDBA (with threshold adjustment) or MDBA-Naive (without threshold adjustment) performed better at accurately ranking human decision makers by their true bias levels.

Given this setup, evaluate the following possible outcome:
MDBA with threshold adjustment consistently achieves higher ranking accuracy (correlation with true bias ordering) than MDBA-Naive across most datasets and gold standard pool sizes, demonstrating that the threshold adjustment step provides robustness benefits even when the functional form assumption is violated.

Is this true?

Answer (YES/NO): NO